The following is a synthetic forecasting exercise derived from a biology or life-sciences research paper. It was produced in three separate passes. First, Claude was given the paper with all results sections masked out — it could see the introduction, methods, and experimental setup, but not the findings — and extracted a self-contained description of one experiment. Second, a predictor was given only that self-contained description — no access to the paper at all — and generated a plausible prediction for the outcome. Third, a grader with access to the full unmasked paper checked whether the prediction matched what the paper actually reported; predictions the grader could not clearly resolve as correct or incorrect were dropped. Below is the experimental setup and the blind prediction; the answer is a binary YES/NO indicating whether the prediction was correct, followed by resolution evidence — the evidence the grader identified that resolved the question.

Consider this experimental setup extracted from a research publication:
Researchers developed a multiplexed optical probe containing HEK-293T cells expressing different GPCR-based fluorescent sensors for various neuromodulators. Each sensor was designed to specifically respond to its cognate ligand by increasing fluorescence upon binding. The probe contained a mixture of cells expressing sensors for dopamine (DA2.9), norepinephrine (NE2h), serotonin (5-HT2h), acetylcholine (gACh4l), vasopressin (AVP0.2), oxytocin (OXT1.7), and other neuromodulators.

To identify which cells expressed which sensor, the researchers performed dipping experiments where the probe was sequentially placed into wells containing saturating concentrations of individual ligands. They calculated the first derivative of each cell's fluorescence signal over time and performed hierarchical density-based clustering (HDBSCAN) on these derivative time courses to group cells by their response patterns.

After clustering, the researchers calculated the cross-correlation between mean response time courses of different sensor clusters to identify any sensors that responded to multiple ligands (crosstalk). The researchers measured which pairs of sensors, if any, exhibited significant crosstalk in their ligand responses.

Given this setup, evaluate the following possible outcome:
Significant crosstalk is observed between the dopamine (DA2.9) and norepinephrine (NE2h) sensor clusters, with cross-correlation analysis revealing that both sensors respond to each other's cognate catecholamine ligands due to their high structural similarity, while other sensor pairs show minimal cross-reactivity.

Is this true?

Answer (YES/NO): NO